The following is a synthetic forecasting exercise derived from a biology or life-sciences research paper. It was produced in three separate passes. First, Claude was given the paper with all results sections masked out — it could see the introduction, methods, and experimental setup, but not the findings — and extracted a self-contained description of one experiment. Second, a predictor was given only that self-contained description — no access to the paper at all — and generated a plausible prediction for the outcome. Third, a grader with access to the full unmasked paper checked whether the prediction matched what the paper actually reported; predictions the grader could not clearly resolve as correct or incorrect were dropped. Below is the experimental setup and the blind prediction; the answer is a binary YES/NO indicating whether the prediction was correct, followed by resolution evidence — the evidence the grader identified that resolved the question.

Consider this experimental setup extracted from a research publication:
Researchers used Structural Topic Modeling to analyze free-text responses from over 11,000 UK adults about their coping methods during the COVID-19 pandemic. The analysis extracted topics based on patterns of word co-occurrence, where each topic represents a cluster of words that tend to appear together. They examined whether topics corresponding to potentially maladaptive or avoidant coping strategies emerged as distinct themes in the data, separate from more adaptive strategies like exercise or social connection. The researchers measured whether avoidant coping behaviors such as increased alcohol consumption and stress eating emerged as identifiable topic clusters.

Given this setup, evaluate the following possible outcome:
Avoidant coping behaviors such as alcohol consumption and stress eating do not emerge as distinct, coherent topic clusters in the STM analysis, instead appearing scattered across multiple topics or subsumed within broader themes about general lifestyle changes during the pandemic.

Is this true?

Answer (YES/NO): NO